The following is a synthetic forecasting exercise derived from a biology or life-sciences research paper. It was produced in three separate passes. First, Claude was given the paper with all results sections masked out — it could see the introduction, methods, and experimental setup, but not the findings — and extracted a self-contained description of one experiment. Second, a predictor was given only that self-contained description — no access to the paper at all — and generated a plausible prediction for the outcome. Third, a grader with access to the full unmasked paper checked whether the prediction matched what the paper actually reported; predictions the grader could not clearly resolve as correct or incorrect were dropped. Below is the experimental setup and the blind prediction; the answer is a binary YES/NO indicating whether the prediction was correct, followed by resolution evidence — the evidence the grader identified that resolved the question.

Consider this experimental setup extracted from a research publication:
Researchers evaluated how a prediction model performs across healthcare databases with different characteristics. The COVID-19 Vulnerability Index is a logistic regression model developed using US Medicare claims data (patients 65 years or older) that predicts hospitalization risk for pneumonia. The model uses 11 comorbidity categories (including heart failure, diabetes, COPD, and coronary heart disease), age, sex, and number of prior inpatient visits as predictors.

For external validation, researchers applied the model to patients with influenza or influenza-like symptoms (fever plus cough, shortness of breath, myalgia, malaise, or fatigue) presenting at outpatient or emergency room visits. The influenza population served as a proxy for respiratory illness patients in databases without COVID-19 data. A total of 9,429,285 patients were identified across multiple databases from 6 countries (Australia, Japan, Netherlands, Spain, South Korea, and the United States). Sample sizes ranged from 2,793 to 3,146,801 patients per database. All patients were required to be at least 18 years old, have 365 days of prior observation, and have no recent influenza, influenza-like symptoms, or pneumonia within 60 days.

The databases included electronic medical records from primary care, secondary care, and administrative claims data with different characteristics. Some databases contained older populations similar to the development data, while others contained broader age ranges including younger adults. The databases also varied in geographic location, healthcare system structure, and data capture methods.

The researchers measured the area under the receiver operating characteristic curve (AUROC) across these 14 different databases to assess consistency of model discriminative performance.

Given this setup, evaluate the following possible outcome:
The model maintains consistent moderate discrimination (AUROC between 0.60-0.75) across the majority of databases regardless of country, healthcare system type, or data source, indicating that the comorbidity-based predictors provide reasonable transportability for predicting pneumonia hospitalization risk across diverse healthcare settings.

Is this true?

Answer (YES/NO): NO